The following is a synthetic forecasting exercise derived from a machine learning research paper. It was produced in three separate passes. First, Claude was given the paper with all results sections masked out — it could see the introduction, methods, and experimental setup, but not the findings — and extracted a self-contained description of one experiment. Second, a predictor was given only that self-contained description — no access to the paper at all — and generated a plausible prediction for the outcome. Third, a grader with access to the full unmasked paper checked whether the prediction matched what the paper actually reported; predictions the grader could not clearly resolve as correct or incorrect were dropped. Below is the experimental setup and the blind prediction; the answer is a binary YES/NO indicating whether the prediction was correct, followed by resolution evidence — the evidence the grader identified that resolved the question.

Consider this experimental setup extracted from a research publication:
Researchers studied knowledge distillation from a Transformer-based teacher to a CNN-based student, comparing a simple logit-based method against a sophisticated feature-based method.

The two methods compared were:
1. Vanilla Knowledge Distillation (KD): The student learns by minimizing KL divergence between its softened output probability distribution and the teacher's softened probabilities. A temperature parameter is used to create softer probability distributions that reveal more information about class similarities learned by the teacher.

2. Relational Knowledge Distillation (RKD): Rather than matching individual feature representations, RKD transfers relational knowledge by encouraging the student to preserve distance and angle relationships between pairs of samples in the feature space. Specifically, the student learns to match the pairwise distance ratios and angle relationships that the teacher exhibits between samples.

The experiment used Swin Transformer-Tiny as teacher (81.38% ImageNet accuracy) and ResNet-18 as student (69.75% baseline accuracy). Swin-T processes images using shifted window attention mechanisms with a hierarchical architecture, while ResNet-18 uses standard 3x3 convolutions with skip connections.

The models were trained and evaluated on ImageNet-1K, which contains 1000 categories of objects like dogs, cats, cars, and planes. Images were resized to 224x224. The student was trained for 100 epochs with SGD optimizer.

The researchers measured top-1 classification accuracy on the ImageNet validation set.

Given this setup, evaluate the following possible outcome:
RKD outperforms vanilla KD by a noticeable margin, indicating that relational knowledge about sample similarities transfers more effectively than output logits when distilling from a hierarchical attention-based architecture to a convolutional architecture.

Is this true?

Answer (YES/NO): NO